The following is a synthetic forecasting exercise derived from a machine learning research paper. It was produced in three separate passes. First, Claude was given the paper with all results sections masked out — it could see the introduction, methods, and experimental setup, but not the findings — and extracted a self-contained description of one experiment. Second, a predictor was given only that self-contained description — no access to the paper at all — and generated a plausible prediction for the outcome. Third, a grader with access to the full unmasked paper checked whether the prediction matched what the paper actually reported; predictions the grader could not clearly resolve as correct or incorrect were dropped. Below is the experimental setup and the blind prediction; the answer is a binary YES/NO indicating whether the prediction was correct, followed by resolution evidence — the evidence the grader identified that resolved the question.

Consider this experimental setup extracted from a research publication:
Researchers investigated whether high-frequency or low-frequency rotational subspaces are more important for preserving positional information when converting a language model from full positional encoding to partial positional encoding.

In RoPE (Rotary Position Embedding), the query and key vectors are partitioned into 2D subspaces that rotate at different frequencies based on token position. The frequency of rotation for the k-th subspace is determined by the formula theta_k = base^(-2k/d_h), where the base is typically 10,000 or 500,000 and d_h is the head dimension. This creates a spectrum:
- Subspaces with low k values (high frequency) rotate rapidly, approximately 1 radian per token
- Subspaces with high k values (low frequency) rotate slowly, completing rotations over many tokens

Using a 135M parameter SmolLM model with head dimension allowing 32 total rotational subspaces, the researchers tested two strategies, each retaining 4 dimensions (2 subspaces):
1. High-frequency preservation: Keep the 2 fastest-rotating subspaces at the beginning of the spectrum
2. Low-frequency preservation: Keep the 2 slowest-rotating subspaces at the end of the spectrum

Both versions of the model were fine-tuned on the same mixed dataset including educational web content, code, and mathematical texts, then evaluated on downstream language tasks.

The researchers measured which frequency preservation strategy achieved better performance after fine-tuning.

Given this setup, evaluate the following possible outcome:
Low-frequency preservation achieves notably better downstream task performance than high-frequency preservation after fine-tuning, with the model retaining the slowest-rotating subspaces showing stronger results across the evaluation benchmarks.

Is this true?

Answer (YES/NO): NO